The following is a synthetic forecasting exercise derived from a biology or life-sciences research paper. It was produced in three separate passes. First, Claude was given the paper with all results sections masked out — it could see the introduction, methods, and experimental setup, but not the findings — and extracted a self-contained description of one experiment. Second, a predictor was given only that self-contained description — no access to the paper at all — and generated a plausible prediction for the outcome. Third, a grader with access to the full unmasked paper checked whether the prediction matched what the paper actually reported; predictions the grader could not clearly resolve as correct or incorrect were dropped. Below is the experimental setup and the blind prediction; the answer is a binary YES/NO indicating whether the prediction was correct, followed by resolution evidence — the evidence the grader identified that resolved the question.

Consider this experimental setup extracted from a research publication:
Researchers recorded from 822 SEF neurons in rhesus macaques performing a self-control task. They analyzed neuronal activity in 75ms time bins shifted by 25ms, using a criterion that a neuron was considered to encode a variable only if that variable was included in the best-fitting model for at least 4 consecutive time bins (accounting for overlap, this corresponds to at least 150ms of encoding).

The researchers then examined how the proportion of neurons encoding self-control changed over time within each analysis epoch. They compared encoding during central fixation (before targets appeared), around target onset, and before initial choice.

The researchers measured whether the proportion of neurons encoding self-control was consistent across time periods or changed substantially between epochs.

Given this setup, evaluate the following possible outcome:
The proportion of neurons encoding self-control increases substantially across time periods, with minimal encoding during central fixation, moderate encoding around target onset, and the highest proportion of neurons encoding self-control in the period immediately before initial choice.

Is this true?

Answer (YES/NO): NO